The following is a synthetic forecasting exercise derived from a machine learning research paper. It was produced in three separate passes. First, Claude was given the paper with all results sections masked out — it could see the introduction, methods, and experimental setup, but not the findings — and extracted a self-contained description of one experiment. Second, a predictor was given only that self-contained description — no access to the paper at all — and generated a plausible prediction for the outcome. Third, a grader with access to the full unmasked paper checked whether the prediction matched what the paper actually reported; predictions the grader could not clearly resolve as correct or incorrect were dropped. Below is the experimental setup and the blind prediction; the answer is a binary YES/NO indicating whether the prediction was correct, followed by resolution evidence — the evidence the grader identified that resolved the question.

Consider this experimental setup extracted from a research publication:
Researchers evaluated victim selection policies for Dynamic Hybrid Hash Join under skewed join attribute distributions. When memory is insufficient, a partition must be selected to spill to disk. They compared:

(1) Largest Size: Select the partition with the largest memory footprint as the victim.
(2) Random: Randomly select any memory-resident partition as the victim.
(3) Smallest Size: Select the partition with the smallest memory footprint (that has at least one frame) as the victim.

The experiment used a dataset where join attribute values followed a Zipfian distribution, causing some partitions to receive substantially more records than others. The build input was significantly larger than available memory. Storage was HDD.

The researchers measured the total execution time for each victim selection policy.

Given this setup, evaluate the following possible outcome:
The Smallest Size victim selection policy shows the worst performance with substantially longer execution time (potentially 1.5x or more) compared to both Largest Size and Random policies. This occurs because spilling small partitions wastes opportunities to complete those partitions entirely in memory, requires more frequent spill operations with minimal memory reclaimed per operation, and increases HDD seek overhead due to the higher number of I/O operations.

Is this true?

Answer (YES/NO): NO